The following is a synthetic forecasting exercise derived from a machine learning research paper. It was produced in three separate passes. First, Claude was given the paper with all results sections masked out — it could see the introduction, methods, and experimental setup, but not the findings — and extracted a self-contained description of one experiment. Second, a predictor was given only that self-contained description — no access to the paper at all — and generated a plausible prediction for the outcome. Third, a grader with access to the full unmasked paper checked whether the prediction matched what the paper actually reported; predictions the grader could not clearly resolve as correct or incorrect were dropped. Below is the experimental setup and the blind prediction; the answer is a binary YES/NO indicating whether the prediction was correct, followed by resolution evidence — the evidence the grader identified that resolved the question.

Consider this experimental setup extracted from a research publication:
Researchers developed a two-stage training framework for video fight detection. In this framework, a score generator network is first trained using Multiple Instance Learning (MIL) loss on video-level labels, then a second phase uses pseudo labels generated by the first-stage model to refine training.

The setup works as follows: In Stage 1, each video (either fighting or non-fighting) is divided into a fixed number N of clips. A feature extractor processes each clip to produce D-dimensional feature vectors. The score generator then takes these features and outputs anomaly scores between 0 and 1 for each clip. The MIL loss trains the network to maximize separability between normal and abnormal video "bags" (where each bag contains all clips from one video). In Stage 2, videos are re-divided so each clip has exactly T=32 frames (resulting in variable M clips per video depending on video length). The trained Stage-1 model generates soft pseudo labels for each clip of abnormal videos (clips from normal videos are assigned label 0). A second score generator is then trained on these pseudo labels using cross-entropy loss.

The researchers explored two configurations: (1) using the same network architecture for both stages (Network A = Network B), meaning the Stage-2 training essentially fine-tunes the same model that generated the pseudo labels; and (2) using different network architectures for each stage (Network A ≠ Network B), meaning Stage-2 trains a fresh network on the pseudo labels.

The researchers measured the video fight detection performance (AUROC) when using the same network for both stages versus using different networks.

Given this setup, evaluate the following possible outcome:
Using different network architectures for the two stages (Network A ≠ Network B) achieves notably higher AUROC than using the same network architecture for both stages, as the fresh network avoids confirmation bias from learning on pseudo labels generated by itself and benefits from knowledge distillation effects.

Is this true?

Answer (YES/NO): NO